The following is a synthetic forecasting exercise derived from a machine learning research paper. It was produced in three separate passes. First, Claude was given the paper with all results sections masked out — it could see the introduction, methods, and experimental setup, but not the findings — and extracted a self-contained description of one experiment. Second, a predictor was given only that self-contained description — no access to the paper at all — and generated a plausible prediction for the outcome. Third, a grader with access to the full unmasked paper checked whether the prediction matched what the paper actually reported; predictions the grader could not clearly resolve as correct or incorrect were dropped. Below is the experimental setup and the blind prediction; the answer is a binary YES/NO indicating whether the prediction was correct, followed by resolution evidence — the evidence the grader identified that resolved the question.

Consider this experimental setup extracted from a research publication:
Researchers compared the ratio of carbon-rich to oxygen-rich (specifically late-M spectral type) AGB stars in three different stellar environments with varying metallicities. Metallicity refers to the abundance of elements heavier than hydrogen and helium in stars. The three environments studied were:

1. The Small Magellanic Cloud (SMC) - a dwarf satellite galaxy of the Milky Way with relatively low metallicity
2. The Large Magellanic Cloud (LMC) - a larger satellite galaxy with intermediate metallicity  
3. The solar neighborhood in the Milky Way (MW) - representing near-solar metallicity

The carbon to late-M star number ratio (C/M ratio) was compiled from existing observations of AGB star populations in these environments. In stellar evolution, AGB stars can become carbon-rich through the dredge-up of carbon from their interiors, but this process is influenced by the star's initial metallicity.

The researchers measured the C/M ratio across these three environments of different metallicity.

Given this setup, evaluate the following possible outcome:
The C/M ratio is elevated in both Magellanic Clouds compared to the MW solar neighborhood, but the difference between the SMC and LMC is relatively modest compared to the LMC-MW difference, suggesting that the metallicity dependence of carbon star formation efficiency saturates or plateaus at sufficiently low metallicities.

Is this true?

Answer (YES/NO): NO